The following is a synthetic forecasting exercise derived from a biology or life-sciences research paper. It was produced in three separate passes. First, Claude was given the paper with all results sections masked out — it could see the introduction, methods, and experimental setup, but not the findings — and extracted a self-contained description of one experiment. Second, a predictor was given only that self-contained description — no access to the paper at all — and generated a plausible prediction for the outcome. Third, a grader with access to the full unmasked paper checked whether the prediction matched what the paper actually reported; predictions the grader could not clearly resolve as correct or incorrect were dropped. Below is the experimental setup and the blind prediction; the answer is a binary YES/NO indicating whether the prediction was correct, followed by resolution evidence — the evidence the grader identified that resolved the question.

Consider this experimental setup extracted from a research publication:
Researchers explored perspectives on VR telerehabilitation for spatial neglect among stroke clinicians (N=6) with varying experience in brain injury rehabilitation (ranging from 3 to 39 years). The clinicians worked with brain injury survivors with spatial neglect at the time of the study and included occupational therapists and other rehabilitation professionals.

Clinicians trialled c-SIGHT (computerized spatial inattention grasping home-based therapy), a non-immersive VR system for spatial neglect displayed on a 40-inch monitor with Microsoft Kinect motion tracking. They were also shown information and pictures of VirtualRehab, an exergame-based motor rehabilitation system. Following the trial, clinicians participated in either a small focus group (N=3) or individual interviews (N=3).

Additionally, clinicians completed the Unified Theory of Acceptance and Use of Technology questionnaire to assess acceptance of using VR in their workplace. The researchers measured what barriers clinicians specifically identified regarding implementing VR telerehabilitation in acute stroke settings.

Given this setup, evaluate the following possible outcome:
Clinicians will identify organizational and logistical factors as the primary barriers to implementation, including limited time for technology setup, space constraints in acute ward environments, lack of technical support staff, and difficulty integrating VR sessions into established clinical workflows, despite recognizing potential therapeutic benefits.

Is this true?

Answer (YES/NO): NO